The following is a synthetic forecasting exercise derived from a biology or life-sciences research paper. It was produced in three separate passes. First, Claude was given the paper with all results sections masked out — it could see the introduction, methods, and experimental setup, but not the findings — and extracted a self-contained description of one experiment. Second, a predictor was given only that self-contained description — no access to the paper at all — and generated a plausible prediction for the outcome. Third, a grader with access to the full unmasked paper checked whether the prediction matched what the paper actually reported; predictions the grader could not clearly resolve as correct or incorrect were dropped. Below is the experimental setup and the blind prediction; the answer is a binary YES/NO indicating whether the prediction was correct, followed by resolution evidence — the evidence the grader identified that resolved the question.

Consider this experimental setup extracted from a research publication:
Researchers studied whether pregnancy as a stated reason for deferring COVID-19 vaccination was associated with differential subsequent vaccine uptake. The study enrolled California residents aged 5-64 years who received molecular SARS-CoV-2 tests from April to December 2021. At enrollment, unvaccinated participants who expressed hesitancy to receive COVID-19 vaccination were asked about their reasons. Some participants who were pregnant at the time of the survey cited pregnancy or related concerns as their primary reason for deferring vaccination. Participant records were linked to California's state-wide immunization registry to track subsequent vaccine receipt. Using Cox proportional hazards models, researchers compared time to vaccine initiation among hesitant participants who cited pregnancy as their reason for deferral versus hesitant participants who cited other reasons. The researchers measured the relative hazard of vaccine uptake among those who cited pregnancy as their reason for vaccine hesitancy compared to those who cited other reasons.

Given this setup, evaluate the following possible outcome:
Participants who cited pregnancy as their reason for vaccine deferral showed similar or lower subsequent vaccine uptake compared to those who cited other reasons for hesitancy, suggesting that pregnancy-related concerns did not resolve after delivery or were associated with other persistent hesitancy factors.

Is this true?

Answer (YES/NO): NO